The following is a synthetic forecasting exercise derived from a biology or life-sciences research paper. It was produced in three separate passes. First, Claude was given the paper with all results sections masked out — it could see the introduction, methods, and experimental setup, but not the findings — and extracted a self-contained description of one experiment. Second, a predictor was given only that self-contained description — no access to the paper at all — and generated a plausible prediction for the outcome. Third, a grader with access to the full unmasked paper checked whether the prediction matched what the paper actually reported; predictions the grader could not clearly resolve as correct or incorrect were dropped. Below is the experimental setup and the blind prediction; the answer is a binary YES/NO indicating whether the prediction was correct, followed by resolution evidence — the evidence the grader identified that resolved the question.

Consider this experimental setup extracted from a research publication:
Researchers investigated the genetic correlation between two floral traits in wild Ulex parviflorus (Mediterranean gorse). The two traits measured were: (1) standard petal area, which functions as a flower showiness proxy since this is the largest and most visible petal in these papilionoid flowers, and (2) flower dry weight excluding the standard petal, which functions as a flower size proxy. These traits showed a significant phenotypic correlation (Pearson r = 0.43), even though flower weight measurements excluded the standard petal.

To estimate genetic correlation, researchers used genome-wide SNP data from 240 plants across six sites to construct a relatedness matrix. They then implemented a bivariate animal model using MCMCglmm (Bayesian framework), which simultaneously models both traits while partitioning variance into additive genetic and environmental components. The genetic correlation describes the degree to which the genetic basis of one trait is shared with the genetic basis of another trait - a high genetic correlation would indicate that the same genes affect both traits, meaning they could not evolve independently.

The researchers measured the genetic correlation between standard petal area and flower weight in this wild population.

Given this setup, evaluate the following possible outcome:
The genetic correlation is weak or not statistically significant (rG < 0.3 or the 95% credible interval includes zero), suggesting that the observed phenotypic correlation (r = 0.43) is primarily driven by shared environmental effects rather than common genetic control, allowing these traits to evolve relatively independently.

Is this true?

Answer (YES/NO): YES